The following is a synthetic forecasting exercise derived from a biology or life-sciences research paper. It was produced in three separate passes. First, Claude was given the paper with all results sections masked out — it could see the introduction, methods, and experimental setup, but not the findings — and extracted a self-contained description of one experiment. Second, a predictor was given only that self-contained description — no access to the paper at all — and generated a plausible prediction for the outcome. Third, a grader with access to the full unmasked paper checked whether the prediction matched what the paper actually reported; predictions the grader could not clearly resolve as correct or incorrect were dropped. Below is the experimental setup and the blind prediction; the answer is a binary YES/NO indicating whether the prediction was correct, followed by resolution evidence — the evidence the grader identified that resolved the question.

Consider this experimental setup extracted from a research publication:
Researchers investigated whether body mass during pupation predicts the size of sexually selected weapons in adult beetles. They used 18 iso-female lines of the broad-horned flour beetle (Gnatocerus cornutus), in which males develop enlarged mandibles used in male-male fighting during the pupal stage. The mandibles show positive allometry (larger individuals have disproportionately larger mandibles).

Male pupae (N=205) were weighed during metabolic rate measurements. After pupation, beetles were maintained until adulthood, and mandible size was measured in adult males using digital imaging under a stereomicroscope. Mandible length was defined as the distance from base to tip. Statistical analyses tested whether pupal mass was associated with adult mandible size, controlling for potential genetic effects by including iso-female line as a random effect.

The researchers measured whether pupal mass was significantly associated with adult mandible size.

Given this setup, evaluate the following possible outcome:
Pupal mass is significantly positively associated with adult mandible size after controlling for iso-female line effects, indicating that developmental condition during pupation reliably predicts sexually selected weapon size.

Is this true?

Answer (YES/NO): YES